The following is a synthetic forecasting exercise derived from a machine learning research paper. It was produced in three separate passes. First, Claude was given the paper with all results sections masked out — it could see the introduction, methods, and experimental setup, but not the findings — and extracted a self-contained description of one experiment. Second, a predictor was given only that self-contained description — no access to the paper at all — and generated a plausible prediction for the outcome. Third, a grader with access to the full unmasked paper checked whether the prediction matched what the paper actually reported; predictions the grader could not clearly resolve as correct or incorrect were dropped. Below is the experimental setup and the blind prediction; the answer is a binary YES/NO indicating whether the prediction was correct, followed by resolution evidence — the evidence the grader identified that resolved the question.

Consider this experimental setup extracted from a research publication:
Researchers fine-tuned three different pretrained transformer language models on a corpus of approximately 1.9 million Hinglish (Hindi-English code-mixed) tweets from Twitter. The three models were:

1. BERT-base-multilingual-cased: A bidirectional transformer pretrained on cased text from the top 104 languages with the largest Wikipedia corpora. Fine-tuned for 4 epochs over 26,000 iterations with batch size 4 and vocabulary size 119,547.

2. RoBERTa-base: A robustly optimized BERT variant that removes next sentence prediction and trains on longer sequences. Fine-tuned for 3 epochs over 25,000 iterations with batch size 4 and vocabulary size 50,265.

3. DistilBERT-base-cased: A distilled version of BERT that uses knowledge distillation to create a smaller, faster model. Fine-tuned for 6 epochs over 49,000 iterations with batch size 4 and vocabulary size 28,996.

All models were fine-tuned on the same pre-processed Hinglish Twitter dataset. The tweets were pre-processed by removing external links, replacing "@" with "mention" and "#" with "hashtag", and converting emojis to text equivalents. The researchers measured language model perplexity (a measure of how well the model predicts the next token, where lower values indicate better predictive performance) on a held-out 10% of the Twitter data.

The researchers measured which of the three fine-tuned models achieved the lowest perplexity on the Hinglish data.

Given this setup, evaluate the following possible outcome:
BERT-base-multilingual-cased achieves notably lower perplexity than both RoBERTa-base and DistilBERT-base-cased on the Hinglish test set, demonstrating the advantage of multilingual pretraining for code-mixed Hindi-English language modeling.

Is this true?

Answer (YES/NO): NO